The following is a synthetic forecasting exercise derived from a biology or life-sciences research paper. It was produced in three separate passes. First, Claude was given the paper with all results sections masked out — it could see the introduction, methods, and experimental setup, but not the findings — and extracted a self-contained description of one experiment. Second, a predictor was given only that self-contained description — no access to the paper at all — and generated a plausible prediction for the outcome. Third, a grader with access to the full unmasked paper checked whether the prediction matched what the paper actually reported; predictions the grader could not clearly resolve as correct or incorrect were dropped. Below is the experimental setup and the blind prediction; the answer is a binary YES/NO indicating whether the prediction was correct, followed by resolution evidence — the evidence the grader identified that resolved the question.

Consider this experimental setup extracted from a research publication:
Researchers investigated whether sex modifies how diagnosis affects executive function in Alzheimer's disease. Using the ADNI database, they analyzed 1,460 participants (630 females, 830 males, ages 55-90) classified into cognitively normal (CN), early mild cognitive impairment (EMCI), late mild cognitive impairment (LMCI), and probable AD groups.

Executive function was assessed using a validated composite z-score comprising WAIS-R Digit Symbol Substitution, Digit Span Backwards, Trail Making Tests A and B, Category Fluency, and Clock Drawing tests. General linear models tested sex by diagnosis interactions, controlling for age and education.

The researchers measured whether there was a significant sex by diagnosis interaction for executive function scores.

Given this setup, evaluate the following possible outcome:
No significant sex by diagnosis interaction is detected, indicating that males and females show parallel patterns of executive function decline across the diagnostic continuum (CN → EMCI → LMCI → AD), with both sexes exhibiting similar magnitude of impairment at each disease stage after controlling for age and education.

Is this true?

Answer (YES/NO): YES